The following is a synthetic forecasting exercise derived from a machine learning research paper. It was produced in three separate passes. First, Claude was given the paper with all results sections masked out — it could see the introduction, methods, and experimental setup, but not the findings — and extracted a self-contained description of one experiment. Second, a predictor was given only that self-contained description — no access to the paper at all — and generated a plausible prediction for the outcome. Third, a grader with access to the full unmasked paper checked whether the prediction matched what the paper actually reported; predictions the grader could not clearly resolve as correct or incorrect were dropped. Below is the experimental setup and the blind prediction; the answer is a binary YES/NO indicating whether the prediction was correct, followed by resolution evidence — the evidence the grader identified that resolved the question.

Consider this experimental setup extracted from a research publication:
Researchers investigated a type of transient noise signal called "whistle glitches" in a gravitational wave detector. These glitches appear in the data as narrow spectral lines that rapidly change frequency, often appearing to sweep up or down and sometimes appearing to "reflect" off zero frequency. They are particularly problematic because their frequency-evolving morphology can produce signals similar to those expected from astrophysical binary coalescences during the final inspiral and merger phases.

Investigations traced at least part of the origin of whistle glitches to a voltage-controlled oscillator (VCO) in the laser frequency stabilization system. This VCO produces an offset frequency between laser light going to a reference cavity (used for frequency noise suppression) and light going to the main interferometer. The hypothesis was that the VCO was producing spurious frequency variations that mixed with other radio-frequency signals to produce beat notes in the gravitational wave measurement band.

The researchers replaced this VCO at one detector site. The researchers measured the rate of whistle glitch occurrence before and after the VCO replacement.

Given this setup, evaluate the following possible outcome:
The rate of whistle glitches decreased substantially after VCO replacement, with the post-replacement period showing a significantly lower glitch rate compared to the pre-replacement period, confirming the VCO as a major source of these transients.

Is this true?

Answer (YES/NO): YES